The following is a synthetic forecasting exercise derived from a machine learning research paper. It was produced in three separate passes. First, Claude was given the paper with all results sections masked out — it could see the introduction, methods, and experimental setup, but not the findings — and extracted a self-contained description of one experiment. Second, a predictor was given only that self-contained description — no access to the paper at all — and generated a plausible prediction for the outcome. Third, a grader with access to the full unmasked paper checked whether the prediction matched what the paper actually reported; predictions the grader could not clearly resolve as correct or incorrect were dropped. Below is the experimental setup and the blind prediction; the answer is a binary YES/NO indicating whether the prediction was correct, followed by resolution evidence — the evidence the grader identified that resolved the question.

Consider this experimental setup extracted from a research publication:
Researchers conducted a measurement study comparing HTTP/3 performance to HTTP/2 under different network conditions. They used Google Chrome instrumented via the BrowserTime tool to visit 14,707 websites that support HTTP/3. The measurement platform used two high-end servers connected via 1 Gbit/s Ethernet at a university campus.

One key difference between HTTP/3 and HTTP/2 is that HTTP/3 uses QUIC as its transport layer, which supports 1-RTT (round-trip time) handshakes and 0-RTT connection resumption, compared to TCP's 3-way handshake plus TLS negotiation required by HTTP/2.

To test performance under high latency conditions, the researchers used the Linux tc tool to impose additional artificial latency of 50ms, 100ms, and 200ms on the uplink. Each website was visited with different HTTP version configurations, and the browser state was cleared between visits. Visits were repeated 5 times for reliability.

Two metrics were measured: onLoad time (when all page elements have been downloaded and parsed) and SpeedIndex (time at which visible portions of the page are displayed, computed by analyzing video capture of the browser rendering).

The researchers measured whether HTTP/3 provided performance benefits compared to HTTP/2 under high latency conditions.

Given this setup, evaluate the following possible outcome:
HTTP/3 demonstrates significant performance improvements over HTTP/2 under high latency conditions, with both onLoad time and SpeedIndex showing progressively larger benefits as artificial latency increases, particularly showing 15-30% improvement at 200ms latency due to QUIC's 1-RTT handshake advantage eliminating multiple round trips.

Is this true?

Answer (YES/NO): NO